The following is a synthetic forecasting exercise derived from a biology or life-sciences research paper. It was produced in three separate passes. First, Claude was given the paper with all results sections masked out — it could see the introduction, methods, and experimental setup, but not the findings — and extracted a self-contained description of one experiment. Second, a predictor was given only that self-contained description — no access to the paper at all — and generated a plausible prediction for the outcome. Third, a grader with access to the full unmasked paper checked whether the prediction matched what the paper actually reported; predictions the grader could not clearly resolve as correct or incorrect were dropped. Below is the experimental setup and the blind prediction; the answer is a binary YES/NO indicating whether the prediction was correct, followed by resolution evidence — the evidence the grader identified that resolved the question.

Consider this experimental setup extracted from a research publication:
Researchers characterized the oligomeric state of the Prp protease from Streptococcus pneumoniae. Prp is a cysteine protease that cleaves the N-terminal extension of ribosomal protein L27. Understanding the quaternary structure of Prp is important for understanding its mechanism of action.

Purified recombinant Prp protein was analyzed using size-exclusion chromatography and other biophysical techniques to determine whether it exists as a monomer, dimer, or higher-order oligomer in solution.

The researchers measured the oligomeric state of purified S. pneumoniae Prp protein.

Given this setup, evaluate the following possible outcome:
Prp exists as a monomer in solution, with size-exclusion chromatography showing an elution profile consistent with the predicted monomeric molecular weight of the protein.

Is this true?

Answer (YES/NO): NO